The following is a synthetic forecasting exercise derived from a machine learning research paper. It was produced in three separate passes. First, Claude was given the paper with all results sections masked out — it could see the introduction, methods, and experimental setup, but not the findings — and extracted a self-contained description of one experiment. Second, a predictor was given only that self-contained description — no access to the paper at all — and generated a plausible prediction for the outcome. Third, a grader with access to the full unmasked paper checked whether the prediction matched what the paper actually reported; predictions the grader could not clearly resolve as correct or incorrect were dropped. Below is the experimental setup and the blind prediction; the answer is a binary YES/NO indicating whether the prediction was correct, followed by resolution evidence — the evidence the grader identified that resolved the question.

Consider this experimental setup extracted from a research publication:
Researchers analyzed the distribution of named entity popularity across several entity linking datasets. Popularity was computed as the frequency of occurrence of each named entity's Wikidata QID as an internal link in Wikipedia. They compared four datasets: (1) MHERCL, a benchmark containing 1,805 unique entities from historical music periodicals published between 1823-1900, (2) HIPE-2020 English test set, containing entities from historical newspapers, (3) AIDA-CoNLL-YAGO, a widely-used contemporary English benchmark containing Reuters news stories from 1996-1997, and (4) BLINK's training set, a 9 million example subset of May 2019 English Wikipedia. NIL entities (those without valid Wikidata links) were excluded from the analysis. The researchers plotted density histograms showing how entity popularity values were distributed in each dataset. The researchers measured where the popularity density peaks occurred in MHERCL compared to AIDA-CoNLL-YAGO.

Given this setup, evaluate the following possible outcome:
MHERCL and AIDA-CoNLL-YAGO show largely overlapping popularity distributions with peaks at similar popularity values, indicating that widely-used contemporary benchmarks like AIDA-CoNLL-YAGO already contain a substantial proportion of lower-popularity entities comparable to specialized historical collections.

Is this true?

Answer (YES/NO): NO